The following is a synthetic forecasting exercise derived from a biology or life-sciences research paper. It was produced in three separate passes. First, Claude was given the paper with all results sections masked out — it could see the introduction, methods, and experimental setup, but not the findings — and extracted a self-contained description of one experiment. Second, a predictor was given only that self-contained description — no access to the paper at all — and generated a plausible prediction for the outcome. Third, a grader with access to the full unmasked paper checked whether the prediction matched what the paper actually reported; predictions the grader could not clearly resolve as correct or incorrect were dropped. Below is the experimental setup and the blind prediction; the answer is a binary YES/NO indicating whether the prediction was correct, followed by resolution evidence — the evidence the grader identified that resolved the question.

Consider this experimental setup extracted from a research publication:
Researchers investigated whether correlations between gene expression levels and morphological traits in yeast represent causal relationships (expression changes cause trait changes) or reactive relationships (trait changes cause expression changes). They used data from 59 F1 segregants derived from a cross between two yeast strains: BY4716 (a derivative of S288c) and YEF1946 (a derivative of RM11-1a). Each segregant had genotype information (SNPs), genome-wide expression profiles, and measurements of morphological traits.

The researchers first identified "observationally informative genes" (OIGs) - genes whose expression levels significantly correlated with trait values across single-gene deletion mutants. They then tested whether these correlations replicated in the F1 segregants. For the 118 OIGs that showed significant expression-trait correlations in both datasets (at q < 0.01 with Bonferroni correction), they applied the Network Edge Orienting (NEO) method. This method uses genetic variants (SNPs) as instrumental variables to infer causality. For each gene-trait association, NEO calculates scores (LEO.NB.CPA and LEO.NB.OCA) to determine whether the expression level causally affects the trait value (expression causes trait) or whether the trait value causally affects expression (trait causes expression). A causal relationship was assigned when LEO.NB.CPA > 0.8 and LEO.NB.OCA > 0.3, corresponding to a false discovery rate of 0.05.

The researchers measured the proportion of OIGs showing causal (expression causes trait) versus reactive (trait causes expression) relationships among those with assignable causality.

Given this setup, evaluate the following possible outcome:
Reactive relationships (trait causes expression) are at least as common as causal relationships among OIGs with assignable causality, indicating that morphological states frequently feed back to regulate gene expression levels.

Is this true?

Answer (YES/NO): YES